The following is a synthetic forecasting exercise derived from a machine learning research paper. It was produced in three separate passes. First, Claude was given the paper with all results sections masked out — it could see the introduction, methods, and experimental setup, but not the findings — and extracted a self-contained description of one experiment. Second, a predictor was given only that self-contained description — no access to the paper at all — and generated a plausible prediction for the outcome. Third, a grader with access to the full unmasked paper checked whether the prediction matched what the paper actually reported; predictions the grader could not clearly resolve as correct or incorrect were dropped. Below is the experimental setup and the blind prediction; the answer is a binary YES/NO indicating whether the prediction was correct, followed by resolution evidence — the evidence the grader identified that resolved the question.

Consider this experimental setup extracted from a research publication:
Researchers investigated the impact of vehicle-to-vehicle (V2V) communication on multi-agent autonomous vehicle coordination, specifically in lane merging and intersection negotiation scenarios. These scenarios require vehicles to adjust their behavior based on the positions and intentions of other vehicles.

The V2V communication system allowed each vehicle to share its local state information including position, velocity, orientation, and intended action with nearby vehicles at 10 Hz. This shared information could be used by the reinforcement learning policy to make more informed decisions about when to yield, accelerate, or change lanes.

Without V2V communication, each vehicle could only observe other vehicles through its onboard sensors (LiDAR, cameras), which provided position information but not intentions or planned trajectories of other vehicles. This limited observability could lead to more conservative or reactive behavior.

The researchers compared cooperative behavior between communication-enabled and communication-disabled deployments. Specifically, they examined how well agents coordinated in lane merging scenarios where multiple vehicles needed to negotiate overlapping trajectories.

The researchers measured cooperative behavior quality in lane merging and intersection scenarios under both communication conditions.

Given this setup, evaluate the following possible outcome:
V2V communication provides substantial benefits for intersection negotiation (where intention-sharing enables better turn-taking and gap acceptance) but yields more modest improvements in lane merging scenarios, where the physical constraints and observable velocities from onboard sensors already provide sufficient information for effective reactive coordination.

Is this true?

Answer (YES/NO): NO